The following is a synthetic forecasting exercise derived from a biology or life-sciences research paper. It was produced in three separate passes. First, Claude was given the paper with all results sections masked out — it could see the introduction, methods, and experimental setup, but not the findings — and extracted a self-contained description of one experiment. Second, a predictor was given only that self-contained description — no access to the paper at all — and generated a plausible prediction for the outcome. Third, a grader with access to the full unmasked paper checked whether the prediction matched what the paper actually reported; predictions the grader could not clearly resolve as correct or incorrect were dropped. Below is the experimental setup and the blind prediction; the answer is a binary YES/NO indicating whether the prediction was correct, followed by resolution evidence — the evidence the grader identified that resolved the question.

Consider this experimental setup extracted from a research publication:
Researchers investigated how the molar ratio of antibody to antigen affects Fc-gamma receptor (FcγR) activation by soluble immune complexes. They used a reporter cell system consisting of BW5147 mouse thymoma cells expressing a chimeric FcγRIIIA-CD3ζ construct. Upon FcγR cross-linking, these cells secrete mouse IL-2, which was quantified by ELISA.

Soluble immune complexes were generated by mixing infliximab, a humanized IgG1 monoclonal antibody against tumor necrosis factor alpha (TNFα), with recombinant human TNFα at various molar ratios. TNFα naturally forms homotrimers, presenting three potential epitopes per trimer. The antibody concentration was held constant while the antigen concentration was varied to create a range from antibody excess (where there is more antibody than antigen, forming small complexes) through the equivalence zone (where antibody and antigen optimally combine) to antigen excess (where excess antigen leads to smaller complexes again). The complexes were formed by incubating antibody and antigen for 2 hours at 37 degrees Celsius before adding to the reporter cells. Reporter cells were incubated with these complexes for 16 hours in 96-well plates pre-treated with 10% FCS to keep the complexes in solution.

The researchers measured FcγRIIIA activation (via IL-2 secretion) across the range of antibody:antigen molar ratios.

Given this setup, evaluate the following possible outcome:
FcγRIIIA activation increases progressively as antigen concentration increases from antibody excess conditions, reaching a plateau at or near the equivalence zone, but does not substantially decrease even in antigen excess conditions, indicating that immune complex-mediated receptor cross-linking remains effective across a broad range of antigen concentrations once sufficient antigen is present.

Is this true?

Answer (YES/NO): NO